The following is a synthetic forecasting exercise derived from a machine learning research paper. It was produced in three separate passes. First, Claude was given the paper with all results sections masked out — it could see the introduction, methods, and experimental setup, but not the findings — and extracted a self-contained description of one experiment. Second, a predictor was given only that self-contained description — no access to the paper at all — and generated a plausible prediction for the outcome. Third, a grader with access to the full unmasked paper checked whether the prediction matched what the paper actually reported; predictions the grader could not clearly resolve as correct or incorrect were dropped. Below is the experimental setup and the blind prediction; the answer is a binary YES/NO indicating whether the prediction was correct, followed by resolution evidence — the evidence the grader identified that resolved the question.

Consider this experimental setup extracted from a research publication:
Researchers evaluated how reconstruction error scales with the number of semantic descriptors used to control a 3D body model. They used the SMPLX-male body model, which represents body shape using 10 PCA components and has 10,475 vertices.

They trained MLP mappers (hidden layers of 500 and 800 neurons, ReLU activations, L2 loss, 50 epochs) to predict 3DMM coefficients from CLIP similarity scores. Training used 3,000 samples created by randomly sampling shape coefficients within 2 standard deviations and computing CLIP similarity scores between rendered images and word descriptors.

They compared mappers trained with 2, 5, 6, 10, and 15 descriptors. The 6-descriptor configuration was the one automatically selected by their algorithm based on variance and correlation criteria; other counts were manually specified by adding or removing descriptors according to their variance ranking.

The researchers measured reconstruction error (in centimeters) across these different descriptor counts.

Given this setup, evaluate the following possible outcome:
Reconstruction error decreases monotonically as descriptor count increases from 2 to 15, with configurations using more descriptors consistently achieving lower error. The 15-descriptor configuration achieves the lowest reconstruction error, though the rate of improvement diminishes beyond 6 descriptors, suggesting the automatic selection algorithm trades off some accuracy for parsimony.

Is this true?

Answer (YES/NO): NO